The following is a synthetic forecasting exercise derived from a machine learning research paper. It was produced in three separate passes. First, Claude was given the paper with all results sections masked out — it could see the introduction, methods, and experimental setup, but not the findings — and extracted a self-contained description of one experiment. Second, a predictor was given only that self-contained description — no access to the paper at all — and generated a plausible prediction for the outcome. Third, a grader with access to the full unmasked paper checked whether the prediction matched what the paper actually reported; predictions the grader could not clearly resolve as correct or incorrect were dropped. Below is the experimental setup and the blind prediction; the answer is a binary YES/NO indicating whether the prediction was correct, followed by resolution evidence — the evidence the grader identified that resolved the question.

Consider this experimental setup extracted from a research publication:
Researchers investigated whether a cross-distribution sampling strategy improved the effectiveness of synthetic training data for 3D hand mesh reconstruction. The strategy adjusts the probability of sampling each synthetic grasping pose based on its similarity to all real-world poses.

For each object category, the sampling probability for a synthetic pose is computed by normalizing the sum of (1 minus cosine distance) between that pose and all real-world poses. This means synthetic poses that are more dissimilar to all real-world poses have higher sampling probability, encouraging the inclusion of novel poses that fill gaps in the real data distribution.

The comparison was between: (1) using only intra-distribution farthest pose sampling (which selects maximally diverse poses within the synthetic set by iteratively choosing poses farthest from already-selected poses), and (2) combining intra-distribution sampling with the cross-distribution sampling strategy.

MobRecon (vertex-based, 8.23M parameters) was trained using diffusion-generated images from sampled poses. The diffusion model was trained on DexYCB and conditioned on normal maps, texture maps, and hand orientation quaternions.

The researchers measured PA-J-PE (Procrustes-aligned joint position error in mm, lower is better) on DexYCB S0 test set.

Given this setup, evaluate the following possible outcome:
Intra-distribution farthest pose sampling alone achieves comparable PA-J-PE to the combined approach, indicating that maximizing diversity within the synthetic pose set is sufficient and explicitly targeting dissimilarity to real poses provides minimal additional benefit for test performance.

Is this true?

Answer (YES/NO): NO